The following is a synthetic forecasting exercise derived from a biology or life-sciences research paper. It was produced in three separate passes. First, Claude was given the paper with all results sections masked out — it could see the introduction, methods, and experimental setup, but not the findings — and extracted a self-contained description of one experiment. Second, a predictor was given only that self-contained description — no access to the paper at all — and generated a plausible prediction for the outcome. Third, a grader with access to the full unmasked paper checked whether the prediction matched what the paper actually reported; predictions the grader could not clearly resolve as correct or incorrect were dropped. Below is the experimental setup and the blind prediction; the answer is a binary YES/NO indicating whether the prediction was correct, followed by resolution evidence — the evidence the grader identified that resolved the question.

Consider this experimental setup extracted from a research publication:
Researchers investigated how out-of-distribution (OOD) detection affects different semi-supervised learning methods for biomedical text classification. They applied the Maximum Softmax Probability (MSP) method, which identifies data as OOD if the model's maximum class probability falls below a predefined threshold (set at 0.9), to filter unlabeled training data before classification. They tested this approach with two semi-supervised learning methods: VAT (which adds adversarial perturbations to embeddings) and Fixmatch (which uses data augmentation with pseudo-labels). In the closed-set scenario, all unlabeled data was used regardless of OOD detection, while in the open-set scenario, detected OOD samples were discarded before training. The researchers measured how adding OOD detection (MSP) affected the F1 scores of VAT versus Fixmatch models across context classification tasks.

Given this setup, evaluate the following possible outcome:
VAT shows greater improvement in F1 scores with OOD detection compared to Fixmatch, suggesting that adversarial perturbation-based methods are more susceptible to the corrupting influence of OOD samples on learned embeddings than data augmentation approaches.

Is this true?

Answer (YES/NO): NO